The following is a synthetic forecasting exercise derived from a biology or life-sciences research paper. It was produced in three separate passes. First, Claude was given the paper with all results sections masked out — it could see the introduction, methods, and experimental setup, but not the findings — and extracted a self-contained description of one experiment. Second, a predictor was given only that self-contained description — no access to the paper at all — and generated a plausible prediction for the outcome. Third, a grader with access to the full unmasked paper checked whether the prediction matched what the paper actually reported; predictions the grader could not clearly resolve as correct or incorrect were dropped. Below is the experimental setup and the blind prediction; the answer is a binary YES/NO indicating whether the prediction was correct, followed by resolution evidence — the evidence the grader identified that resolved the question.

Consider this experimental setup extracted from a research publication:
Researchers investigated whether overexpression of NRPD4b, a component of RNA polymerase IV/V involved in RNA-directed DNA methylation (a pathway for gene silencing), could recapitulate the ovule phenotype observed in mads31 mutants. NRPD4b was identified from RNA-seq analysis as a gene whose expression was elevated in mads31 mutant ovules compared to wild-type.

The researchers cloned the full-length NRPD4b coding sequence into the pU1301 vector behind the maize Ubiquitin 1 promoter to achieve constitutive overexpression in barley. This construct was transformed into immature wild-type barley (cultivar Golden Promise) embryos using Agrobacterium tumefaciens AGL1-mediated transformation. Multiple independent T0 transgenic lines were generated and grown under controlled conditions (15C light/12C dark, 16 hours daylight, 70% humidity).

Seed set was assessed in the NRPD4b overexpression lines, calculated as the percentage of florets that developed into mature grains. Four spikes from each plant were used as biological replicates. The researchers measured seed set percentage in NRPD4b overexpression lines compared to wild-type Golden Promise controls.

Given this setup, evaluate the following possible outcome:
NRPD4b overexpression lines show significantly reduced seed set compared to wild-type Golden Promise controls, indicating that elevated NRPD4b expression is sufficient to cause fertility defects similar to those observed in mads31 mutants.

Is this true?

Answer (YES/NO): YES